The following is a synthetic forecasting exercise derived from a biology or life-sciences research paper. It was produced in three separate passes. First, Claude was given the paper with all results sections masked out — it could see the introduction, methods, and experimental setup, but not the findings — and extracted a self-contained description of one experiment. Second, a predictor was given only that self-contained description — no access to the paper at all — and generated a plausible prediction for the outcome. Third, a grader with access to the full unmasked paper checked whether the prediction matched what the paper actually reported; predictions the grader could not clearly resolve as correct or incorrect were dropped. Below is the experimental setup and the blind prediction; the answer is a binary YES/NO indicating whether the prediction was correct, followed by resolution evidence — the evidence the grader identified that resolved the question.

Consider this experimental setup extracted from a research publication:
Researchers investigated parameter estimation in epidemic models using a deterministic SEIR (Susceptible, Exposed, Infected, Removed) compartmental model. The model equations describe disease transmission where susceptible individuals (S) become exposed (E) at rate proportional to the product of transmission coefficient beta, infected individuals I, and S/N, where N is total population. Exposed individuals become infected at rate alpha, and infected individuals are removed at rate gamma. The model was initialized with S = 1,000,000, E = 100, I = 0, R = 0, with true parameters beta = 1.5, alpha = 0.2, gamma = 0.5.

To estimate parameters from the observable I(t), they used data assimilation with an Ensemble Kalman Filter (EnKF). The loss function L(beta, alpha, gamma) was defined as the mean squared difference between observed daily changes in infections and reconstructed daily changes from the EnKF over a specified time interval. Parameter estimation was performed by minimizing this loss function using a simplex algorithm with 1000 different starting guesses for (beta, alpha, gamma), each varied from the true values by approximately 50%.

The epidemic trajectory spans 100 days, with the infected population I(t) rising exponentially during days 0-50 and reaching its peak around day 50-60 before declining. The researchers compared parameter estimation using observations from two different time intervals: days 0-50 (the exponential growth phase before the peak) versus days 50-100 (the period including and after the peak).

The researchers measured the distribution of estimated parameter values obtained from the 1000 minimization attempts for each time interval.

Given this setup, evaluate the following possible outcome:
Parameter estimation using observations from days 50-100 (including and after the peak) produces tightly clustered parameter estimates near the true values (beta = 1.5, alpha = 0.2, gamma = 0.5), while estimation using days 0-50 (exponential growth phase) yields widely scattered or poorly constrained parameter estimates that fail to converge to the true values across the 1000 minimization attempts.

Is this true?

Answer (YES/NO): YES